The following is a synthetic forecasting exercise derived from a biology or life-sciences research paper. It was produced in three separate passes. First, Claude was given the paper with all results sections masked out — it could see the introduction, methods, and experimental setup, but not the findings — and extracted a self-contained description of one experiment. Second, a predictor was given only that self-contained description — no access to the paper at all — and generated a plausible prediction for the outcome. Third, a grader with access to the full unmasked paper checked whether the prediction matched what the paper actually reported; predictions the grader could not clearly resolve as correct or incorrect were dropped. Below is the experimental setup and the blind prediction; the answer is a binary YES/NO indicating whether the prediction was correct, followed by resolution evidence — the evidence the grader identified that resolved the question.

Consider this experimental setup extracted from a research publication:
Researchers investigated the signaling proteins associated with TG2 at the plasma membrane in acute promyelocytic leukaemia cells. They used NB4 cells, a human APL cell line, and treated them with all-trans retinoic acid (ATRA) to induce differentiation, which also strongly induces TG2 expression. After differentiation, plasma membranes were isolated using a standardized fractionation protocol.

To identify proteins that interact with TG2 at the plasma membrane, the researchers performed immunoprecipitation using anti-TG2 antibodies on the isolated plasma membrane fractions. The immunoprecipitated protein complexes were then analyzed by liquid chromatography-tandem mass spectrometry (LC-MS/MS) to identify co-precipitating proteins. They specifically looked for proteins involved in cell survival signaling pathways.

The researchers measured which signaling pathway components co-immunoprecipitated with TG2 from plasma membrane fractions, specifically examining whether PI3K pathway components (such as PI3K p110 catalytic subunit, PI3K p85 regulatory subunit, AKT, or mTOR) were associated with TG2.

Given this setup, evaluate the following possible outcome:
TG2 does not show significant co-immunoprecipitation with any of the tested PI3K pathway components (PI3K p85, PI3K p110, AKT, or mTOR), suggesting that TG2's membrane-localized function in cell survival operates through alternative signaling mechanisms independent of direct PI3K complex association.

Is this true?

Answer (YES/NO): NO